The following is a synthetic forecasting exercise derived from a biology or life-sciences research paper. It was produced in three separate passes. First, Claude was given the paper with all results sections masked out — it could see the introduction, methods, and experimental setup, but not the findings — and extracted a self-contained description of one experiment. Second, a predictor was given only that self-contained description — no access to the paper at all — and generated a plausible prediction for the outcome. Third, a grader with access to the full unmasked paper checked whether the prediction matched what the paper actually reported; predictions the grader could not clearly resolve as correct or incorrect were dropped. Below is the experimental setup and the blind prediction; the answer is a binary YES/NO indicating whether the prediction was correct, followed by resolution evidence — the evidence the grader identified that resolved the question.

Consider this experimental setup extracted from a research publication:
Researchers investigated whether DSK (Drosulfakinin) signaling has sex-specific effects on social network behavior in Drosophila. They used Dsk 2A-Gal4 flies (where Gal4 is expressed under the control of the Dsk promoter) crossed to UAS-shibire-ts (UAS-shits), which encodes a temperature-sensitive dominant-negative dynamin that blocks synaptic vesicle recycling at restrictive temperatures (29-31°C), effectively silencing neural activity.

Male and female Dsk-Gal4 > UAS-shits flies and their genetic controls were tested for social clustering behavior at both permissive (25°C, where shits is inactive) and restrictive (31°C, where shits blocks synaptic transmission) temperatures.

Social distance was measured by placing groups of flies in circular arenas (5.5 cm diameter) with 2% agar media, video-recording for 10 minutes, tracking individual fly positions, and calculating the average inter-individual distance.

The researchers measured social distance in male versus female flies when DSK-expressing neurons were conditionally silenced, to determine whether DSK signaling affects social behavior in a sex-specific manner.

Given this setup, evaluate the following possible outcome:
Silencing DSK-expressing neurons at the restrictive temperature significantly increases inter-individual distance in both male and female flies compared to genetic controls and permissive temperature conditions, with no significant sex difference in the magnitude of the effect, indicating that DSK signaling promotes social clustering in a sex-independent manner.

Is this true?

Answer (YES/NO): NO